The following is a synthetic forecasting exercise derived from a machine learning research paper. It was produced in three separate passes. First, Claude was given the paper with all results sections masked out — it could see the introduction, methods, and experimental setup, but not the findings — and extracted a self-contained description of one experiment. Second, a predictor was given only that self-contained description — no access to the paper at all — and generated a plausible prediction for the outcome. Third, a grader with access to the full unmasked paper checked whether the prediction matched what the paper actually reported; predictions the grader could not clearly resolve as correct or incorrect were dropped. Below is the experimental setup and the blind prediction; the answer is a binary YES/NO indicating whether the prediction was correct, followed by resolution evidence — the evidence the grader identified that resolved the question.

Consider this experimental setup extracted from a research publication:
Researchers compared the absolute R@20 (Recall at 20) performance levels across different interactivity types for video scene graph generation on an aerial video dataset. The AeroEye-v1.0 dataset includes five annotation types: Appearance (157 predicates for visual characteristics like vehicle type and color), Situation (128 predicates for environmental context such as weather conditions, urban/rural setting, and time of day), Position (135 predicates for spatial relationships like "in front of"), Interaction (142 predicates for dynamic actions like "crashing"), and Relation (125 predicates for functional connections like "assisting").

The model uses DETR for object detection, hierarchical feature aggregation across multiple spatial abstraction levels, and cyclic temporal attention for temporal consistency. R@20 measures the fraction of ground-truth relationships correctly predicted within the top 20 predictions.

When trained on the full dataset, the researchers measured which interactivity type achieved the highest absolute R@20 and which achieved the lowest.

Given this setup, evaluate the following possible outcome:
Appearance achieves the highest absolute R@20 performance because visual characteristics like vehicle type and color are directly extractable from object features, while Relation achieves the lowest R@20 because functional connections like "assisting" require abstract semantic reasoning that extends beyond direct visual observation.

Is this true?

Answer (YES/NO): NO